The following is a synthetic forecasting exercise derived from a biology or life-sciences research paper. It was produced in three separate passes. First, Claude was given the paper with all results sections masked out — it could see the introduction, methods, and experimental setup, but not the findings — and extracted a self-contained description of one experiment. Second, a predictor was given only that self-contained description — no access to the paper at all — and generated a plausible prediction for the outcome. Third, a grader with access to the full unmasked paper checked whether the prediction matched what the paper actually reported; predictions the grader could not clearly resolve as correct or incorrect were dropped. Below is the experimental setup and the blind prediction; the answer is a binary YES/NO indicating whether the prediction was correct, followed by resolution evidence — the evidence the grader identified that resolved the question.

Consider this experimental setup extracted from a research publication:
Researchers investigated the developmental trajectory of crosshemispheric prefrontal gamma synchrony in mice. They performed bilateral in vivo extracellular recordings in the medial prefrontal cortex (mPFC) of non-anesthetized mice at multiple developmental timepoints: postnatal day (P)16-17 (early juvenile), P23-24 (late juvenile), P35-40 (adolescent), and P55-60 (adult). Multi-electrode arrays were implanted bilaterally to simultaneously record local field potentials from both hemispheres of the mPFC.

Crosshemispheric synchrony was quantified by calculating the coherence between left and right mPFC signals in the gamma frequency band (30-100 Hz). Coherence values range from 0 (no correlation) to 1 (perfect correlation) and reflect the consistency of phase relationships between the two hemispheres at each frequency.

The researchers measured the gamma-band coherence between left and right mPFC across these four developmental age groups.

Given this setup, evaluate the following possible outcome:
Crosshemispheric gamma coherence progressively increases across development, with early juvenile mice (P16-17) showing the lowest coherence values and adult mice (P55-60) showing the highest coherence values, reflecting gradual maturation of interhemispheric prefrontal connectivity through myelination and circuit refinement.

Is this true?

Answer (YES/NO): YES